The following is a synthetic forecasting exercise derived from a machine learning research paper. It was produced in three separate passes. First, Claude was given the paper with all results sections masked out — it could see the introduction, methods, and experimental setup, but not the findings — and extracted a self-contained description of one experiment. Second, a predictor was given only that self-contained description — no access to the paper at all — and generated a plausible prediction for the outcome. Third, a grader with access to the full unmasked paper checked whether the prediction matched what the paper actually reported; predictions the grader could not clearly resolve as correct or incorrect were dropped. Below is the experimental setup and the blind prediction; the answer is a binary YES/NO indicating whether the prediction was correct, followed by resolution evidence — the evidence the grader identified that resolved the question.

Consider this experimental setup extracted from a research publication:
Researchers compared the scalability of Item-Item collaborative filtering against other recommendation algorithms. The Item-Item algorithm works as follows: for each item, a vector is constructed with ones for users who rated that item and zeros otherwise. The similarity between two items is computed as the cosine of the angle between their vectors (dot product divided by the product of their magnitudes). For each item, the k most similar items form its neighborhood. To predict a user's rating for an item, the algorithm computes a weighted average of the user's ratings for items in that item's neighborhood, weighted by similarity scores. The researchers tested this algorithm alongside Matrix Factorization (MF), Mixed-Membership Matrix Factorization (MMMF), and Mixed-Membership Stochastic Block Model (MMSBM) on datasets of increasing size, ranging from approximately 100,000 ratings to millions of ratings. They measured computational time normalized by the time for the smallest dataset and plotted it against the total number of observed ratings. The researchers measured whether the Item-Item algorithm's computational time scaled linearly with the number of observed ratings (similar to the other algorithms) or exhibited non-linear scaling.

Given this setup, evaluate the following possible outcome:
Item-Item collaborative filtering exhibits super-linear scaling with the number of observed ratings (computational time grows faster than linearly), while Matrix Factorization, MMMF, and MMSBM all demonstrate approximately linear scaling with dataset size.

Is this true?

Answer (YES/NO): YES